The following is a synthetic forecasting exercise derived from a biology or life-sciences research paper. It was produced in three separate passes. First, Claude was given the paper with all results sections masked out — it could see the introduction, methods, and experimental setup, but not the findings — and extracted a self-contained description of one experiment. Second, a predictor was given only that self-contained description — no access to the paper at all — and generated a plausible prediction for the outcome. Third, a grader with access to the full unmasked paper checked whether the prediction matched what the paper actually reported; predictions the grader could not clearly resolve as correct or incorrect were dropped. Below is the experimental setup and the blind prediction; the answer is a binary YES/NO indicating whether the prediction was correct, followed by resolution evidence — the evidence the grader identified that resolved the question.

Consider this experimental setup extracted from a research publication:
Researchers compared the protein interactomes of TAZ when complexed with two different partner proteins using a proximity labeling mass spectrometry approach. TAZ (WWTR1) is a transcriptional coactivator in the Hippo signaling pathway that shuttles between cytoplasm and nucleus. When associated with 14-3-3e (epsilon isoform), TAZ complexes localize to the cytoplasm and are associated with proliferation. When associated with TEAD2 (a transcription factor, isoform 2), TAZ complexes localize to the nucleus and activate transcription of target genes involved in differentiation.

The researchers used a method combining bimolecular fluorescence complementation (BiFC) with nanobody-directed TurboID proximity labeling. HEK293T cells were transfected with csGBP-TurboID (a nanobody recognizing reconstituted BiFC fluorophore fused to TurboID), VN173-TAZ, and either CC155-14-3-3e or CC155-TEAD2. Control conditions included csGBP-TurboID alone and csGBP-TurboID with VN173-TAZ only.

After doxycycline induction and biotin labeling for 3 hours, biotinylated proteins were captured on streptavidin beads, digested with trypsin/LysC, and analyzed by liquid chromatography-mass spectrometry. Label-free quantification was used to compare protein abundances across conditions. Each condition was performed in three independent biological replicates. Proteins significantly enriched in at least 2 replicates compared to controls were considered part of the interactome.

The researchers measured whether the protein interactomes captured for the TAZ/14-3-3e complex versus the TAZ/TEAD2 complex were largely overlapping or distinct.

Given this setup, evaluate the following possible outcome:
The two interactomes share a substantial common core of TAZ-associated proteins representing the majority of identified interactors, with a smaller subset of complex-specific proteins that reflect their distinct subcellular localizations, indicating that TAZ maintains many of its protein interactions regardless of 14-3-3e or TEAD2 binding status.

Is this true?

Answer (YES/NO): YES